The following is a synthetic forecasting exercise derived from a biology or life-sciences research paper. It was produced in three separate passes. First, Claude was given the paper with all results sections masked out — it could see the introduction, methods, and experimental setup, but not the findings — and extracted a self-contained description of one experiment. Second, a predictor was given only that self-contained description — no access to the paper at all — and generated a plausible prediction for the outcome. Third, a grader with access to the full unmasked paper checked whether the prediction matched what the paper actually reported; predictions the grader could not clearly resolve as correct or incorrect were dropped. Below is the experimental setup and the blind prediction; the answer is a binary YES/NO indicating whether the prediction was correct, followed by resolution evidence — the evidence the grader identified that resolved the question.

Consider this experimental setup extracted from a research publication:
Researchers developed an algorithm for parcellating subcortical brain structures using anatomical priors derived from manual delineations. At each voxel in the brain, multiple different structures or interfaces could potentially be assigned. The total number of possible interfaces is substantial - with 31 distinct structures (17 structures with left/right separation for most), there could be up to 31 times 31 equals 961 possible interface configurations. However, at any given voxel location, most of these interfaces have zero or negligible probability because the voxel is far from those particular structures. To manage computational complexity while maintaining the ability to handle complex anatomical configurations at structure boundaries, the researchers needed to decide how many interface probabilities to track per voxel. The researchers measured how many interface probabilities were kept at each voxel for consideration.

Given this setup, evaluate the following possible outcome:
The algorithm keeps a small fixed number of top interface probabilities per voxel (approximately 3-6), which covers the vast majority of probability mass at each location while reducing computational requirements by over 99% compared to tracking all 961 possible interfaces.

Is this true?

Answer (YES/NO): NO